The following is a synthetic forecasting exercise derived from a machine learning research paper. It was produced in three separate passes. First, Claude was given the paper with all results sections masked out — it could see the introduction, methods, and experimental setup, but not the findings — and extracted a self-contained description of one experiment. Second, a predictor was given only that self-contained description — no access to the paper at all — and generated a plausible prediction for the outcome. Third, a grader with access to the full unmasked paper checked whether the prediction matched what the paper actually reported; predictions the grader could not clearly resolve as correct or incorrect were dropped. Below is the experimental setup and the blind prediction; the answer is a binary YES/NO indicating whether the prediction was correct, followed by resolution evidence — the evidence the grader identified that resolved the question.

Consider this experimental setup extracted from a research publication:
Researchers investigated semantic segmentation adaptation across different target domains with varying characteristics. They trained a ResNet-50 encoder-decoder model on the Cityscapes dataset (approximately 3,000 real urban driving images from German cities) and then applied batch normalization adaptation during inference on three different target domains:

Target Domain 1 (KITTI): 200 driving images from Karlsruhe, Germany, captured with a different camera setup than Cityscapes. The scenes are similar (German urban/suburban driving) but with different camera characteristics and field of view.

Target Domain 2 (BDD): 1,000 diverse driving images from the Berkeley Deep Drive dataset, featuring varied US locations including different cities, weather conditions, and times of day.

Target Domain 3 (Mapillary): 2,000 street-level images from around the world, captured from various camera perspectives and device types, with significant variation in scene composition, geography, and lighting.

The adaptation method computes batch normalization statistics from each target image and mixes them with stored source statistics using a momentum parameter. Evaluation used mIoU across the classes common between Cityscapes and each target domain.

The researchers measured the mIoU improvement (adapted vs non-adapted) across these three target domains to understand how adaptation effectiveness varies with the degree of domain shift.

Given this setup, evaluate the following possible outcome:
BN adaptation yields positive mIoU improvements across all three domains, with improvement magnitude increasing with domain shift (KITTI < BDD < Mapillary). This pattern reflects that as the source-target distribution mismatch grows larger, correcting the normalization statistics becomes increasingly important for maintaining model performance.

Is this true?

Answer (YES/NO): NO